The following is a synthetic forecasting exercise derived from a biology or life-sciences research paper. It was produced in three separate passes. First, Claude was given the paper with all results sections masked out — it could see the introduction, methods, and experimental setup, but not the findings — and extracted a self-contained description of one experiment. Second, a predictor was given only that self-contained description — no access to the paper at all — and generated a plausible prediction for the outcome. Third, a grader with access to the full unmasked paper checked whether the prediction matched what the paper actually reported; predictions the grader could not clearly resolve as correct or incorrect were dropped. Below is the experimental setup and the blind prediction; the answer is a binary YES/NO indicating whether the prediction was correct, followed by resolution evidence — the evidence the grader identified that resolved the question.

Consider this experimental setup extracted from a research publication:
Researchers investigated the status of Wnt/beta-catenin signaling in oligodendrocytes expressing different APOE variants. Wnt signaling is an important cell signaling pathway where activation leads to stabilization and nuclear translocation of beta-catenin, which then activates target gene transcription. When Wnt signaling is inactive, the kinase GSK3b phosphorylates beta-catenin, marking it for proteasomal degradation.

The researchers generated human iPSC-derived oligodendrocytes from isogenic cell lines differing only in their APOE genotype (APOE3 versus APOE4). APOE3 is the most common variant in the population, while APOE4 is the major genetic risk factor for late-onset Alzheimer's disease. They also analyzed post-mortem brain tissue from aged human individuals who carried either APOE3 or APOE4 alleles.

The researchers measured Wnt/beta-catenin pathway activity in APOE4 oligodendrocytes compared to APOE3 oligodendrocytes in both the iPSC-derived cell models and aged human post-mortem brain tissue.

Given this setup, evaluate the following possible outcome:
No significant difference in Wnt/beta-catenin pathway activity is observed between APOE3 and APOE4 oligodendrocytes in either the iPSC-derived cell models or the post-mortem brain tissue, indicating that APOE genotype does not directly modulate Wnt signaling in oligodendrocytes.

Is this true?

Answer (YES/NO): NO